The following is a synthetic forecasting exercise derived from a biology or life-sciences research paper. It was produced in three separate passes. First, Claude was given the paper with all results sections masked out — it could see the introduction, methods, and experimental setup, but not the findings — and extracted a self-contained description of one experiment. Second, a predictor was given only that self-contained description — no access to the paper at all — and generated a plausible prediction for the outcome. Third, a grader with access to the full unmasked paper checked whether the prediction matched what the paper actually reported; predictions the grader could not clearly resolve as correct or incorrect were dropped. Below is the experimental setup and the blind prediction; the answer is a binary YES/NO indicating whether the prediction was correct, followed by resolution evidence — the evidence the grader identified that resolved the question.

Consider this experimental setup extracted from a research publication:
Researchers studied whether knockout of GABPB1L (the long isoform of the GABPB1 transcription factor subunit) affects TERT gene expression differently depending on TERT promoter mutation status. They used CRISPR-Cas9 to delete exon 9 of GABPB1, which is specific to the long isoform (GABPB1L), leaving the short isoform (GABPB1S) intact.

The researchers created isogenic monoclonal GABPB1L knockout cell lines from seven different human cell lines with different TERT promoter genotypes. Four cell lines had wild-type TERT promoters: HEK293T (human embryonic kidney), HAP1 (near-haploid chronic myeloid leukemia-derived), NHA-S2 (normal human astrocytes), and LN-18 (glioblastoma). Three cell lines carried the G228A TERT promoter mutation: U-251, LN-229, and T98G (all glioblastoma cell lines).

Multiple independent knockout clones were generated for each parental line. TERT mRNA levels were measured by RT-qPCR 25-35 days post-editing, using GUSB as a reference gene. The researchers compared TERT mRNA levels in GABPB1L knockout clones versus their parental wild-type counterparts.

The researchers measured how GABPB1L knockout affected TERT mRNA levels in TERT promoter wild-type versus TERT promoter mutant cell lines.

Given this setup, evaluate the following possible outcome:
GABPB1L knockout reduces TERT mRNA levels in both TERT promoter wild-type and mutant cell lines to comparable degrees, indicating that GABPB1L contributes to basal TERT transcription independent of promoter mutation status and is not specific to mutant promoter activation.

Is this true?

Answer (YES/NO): NO